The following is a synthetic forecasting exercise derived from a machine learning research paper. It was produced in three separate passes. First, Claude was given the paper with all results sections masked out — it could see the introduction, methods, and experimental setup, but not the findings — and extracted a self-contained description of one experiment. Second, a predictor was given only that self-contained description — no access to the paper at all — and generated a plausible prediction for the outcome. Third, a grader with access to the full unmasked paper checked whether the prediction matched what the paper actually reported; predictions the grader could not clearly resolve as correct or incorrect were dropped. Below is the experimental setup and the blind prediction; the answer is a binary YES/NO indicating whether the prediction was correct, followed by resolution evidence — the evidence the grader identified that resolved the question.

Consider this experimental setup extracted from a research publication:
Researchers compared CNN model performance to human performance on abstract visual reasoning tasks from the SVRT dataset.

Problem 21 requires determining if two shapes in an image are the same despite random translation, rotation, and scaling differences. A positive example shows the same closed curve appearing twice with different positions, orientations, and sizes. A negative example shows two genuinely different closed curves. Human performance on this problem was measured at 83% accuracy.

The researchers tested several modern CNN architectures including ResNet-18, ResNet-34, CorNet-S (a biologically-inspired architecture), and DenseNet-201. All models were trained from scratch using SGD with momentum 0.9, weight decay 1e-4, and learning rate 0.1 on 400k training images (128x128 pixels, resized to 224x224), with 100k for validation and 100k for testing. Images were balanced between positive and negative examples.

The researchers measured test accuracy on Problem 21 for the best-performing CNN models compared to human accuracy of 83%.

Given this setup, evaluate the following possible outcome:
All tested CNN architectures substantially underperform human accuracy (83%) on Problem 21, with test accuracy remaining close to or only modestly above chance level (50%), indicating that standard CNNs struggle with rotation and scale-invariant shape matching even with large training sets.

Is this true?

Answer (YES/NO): NO